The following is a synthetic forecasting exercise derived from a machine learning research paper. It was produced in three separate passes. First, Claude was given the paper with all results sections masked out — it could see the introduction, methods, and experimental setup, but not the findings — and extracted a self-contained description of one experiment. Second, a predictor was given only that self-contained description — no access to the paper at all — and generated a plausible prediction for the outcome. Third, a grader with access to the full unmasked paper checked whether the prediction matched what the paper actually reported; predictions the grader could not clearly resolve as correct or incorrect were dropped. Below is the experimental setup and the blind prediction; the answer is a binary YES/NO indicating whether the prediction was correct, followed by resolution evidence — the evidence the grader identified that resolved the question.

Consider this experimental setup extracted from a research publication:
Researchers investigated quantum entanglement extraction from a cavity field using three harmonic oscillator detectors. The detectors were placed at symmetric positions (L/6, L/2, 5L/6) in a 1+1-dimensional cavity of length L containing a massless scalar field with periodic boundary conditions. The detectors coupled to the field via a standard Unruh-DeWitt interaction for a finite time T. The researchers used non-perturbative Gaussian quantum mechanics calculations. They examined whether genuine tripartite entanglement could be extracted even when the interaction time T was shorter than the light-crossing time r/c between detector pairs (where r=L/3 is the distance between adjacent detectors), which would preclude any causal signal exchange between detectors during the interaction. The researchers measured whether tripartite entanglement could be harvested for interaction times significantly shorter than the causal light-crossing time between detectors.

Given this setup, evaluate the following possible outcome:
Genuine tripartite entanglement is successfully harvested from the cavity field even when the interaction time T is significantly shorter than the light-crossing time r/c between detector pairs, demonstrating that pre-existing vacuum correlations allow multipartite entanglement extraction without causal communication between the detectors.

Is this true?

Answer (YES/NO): YES